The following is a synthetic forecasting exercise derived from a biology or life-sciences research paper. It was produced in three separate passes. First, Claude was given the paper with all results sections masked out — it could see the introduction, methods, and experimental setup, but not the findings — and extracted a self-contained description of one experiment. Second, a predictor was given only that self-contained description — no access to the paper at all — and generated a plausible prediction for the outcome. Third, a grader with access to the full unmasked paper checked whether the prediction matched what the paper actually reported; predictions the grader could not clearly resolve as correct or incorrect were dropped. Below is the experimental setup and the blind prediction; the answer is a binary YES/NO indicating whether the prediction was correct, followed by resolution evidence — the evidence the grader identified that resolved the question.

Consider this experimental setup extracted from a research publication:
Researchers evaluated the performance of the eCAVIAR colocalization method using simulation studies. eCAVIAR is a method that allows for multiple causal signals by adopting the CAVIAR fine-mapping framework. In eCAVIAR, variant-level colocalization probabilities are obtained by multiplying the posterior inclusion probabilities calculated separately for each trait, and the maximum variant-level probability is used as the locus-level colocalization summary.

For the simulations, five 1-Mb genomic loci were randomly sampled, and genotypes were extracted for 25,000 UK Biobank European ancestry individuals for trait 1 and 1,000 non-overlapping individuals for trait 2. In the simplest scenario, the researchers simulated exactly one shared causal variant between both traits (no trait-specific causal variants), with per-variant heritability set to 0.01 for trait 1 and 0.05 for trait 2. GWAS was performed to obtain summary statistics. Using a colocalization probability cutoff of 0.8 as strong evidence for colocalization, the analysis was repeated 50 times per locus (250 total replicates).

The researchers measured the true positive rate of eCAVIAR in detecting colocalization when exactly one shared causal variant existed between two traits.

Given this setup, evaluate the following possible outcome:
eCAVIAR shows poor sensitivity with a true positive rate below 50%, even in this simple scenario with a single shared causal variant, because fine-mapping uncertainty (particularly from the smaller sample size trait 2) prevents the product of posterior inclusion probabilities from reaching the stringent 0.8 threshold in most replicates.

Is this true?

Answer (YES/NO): NO